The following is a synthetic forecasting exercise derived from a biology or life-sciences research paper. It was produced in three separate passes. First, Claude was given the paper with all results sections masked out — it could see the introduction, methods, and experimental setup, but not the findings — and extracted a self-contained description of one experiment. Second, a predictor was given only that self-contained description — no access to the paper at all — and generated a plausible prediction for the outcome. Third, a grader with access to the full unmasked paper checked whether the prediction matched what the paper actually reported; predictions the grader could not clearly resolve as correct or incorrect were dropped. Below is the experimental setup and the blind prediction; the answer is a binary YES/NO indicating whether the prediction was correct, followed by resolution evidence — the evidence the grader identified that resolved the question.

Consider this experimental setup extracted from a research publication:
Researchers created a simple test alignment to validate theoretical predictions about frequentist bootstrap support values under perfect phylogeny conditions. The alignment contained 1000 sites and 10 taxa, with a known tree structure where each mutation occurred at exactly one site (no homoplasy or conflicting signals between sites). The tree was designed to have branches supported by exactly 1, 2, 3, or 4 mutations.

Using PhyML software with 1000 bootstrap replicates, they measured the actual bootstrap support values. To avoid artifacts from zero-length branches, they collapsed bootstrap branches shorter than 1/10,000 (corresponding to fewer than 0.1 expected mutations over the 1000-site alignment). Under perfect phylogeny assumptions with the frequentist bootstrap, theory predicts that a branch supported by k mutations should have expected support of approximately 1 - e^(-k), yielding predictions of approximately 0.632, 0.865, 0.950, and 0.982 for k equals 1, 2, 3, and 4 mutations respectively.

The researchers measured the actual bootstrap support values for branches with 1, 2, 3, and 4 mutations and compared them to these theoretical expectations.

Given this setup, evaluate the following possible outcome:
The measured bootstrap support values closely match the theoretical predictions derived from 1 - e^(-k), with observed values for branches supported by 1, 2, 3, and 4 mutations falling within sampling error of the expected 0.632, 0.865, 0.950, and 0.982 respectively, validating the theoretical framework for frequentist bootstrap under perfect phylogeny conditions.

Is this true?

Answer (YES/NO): YES